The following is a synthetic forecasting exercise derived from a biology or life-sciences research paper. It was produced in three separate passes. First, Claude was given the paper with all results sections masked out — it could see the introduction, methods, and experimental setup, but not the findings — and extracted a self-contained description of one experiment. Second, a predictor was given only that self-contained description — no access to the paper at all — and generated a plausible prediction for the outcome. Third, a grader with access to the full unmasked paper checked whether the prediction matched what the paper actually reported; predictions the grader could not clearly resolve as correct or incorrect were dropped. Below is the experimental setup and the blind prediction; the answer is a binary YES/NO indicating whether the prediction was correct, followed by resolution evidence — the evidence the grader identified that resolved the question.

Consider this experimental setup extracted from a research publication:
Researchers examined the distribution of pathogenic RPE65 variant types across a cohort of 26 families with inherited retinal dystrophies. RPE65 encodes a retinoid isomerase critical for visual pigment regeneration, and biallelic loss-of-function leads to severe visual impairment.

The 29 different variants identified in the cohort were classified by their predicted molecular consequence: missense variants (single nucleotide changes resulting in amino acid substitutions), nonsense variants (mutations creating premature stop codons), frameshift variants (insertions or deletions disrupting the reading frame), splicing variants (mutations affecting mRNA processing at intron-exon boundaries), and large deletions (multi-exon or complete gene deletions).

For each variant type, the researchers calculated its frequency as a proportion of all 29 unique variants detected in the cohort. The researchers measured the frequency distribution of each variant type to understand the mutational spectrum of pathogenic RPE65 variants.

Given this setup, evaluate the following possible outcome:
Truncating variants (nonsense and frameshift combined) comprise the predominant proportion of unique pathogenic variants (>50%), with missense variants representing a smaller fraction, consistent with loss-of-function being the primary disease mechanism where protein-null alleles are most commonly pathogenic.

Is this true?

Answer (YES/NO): NO